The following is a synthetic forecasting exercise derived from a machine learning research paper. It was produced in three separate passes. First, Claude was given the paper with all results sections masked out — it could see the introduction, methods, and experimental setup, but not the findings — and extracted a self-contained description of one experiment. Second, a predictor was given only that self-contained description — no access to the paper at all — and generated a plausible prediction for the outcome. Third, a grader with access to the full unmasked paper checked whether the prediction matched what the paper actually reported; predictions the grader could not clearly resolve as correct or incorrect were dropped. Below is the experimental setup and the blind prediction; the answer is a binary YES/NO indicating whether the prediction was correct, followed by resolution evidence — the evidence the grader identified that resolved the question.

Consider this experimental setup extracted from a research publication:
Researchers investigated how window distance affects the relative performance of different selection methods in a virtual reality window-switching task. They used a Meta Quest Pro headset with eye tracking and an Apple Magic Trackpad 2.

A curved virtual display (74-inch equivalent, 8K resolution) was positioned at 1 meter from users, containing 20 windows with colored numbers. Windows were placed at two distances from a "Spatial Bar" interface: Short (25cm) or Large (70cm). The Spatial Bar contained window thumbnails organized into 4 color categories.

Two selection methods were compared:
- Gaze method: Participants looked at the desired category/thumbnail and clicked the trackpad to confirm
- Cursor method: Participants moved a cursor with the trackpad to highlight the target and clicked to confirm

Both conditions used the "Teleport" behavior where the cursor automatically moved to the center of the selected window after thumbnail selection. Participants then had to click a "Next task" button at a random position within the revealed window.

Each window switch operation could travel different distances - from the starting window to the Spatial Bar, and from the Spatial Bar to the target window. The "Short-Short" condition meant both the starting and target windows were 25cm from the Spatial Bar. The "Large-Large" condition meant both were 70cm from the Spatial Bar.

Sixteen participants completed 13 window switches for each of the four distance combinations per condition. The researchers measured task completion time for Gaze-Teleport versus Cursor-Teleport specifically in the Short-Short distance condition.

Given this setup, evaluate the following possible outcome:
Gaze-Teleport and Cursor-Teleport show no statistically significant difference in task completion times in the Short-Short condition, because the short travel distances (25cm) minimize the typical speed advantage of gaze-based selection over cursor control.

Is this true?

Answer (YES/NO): YES